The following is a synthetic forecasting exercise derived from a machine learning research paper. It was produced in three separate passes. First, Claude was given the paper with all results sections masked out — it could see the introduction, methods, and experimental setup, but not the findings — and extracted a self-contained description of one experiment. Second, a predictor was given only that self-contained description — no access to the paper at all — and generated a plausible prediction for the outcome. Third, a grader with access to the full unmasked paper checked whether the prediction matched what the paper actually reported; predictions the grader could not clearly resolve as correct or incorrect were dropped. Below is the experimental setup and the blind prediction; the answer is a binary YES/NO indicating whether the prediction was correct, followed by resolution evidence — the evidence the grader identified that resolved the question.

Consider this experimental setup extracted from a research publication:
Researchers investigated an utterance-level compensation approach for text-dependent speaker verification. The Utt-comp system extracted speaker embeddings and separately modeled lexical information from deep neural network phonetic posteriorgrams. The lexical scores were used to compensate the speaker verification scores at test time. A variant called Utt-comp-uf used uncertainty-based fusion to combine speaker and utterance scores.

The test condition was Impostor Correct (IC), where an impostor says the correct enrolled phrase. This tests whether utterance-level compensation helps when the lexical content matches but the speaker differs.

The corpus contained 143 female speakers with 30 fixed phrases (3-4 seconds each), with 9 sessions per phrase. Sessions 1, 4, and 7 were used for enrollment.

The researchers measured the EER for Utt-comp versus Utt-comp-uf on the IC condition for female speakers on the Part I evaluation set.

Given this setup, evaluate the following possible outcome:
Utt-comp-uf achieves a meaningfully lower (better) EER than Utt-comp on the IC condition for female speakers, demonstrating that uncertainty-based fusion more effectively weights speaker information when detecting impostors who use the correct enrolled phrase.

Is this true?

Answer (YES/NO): NO